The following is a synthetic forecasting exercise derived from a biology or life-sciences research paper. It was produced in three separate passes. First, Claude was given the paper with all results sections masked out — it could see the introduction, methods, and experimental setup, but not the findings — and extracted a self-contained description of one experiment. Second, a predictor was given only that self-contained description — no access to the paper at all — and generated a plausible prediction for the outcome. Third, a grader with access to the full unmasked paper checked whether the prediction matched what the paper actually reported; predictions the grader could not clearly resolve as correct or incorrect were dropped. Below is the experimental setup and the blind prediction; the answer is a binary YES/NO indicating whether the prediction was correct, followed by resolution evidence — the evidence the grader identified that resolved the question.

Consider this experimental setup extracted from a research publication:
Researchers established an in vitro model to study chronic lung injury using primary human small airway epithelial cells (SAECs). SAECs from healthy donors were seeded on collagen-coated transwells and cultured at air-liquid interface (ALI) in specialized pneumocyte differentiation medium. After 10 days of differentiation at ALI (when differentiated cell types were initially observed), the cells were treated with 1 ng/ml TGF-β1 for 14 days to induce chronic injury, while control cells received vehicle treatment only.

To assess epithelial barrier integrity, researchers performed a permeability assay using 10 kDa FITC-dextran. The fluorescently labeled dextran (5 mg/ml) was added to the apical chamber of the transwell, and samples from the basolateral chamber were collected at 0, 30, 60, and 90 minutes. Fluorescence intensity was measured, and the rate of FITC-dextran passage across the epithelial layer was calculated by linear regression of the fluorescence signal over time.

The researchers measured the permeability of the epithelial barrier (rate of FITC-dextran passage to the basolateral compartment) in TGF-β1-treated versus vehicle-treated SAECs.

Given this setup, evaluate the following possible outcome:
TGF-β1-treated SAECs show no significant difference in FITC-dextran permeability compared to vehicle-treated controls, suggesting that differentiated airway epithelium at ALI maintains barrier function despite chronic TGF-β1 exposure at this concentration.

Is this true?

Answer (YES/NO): NO